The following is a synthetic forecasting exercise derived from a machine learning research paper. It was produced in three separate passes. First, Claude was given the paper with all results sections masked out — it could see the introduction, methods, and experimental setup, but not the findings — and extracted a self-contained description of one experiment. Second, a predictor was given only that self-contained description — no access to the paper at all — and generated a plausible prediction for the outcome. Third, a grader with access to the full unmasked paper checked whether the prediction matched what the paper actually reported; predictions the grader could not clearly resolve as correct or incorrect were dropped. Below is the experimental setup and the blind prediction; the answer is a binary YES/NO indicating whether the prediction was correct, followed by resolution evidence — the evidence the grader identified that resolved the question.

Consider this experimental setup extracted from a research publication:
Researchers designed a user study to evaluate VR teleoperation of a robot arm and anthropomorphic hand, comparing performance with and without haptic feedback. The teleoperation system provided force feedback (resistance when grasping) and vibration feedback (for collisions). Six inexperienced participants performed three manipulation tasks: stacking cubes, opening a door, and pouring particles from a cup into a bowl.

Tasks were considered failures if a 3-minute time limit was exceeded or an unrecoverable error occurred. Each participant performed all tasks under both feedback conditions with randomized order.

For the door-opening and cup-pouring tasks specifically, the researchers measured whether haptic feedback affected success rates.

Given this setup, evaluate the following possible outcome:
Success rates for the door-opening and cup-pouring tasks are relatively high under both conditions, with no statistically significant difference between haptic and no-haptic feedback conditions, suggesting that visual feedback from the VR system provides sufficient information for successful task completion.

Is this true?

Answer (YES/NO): YES